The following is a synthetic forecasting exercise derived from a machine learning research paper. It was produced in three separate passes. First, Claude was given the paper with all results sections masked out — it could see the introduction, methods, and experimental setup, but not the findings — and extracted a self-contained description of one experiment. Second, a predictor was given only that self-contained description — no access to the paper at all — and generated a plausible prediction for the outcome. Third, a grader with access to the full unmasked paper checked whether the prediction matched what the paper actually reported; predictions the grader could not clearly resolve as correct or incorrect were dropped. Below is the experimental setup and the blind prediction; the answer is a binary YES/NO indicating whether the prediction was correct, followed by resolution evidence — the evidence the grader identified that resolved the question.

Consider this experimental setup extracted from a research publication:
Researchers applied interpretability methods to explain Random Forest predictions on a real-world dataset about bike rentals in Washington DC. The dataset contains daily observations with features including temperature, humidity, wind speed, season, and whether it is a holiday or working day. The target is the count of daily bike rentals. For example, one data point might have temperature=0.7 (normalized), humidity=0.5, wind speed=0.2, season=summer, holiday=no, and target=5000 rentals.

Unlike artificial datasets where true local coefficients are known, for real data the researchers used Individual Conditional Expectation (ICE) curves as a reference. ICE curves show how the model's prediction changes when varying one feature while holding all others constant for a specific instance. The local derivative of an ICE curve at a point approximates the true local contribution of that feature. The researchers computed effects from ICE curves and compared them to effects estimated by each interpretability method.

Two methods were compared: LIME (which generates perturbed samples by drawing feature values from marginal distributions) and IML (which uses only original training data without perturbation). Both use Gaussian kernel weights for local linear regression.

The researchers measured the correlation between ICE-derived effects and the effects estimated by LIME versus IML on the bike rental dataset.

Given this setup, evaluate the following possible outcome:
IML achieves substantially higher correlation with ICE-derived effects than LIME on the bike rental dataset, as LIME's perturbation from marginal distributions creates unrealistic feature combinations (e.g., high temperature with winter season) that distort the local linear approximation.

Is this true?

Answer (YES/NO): NO